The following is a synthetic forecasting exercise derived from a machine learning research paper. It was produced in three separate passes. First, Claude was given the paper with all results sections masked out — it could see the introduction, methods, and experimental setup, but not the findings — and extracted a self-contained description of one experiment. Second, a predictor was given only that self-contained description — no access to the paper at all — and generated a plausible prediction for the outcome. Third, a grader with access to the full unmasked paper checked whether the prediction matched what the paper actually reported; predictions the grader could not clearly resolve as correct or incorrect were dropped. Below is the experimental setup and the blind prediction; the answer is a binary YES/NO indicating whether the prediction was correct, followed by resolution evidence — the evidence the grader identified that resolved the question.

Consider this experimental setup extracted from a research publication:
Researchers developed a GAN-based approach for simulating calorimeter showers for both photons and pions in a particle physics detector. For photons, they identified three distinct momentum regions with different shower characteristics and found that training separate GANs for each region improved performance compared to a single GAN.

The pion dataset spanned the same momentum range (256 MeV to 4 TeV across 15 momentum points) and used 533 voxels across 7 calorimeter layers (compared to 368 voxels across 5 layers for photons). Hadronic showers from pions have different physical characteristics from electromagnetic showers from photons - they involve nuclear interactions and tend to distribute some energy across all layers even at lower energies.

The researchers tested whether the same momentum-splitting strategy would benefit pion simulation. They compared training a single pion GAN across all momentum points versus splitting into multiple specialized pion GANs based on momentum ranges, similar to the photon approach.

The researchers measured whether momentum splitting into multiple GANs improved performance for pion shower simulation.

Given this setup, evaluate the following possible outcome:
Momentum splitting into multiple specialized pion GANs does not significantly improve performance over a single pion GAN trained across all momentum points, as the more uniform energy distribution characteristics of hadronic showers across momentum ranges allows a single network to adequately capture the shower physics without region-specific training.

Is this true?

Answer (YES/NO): YES